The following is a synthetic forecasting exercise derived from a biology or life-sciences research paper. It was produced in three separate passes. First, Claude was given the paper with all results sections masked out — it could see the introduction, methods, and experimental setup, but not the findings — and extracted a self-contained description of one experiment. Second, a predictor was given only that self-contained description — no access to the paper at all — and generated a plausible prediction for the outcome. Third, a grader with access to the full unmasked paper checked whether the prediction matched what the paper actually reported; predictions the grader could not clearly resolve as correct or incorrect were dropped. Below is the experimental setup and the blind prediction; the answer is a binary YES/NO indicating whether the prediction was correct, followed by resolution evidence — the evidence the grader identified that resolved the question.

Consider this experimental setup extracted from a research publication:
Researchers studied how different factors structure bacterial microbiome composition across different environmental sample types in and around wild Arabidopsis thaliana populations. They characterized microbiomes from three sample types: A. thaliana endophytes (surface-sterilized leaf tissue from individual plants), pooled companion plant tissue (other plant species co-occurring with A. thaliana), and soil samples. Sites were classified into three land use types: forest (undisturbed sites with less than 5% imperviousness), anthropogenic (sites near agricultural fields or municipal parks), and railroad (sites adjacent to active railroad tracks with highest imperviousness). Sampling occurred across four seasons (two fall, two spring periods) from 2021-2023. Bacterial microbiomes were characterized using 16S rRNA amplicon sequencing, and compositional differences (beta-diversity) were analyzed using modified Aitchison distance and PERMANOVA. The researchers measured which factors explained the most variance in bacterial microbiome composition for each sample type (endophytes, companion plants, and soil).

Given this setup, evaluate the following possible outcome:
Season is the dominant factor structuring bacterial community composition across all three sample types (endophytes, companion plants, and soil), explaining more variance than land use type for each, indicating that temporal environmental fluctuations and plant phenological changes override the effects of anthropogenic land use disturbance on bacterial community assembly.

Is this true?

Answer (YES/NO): NO